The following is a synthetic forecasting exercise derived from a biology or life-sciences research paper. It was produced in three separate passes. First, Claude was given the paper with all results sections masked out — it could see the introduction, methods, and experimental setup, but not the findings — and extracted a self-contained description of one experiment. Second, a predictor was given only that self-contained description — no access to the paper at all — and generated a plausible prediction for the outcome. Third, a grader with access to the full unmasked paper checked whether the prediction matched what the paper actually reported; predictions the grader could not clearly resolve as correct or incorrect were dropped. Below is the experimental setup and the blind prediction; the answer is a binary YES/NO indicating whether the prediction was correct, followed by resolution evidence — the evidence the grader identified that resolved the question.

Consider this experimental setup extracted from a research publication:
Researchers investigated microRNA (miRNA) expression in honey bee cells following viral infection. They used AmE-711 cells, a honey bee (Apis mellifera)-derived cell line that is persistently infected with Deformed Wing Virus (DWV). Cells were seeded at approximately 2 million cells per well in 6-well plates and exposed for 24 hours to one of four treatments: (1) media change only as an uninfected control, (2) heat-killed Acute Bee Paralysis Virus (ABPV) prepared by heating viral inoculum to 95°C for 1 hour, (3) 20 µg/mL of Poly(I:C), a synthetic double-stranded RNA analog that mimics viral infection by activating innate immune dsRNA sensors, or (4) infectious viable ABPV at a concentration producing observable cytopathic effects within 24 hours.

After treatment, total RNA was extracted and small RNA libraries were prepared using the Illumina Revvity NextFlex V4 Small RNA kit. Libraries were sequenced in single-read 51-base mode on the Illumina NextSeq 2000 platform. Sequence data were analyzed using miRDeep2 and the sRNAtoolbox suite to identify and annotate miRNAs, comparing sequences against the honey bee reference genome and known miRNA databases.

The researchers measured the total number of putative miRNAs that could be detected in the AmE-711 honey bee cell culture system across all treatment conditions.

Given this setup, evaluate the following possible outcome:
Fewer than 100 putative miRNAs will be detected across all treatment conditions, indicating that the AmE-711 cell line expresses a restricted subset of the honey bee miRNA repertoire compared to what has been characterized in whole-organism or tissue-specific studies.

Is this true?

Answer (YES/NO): NO